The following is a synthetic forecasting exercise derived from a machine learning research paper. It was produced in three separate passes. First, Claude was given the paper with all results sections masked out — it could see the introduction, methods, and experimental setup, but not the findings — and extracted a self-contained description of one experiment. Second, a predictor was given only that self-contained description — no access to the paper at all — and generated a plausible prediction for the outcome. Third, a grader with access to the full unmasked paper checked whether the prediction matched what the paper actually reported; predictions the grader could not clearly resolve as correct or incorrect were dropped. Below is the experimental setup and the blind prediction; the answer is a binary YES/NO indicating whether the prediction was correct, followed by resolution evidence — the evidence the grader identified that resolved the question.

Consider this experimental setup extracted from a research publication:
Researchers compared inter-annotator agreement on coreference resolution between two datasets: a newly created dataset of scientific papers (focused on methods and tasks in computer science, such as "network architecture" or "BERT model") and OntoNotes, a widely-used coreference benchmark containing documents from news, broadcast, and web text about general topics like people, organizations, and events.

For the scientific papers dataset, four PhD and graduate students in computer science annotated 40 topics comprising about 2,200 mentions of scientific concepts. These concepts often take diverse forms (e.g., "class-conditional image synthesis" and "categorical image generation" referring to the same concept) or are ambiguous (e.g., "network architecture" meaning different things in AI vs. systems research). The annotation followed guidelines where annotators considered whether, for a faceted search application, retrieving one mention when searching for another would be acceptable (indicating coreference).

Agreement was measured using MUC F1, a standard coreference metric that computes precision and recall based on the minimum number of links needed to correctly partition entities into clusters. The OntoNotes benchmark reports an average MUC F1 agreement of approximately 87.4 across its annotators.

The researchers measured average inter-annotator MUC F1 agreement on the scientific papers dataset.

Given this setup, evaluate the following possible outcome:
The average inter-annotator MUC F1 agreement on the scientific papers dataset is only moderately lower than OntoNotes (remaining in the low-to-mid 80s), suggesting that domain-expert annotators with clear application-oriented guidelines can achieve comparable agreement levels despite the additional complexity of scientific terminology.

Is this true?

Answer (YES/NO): NO